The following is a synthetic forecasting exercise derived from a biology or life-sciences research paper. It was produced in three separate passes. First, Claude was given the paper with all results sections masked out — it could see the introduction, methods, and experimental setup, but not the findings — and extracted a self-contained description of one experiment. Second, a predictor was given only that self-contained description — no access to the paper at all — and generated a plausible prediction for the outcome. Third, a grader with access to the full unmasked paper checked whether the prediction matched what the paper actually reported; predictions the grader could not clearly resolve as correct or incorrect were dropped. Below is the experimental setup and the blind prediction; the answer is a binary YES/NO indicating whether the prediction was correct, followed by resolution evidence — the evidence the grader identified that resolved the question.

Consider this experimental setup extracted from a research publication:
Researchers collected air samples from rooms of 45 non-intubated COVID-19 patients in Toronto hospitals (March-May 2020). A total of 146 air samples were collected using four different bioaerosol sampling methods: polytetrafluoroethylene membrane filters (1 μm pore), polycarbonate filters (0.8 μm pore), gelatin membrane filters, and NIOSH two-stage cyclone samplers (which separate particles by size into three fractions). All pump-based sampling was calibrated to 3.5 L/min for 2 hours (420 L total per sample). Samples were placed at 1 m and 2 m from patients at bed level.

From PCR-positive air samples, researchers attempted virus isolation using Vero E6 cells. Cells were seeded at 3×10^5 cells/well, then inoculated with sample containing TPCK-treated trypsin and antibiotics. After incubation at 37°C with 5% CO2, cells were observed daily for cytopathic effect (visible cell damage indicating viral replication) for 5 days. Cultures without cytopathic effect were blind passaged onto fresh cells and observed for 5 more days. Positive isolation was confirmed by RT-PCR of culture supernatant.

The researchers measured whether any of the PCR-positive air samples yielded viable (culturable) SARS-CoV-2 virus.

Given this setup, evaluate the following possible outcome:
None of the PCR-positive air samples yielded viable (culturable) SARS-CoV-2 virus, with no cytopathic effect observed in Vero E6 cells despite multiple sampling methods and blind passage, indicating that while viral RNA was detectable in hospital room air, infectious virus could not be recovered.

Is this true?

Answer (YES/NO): YES